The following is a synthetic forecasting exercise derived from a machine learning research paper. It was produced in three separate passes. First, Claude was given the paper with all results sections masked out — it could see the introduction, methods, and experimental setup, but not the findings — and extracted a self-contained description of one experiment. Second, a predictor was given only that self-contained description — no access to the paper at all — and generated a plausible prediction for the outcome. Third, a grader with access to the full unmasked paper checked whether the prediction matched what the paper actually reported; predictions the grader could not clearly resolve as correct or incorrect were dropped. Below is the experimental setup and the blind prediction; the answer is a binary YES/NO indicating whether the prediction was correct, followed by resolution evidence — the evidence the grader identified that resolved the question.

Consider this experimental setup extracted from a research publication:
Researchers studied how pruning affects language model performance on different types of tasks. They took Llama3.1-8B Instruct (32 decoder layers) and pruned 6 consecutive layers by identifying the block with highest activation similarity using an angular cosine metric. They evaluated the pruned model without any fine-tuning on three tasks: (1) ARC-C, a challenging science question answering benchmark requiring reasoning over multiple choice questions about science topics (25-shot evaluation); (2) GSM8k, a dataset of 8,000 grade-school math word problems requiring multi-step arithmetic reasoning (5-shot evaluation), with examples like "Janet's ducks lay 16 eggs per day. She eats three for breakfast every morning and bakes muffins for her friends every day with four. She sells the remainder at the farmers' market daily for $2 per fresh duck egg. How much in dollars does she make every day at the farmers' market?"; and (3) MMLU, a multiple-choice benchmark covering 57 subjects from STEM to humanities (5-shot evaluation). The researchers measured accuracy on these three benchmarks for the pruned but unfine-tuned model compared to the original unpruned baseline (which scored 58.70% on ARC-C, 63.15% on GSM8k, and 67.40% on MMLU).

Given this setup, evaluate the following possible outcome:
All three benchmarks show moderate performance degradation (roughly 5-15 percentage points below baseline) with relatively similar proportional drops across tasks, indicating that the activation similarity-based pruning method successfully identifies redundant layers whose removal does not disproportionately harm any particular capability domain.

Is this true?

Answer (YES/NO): NO